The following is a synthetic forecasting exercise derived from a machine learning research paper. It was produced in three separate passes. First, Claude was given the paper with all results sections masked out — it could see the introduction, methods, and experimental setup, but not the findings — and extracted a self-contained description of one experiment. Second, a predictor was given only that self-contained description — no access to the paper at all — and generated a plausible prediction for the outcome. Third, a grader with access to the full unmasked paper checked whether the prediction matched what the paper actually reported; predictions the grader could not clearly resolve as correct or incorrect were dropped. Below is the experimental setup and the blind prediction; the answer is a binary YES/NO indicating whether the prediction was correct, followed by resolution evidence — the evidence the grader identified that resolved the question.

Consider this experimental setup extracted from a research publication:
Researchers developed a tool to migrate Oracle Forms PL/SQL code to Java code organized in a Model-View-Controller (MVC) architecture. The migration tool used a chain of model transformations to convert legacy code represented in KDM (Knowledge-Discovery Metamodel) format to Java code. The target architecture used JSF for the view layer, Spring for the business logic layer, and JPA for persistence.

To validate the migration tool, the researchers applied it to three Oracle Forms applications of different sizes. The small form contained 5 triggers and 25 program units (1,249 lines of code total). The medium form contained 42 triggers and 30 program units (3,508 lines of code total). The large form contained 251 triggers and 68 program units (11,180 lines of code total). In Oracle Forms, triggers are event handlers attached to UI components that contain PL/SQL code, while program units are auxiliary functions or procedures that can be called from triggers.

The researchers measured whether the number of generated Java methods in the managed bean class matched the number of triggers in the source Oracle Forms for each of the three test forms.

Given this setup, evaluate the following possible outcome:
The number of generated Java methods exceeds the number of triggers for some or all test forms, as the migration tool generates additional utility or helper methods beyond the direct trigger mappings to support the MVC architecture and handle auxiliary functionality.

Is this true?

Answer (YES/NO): NO